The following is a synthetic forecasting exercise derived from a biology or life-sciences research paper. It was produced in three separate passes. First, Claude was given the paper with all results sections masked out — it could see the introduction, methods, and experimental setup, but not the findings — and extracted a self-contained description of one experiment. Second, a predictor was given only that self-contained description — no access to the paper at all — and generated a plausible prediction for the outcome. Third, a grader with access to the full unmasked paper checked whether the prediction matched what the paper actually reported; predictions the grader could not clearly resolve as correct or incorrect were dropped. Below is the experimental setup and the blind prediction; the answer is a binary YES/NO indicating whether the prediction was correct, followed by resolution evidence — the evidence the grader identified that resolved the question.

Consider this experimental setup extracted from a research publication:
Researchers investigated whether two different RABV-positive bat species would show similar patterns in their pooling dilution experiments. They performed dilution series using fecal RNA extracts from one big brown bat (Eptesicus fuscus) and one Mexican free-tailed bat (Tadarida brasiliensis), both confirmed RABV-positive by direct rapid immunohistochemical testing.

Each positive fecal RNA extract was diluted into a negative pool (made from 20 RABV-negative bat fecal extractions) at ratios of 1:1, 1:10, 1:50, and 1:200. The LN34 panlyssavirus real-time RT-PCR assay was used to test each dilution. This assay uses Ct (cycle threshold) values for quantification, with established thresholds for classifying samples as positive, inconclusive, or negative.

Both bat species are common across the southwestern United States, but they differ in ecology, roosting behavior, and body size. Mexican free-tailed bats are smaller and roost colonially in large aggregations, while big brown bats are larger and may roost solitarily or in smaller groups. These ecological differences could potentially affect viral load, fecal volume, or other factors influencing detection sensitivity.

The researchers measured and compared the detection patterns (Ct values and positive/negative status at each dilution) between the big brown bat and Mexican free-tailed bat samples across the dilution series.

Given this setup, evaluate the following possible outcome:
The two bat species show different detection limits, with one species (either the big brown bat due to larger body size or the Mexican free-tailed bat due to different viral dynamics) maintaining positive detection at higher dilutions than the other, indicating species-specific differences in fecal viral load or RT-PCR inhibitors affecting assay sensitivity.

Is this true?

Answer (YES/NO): NO